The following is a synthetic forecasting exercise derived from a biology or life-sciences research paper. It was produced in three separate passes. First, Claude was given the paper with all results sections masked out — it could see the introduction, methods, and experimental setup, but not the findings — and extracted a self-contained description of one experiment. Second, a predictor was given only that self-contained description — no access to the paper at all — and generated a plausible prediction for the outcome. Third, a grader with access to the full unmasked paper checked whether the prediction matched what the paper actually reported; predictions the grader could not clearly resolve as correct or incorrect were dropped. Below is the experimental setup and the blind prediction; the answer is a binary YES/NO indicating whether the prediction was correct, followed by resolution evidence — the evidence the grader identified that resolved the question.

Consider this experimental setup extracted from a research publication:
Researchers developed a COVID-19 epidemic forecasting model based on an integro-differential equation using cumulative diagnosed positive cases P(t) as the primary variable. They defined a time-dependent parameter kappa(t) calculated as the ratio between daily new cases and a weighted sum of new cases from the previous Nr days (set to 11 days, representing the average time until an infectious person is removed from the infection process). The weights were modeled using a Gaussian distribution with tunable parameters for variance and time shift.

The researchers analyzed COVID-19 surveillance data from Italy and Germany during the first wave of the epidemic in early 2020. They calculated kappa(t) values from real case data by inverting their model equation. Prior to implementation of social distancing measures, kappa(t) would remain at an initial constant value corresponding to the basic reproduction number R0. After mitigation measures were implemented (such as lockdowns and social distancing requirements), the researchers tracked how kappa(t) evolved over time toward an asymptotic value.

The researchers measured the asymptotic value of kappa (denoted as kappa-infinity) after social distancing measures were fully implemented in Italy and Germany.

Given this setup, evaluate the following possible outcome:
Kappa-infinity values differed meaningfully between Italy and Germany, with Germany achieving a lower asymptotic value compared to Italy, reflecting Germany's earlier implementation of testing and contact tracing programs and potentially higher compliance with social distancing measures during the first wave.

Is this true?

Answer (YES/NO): NO